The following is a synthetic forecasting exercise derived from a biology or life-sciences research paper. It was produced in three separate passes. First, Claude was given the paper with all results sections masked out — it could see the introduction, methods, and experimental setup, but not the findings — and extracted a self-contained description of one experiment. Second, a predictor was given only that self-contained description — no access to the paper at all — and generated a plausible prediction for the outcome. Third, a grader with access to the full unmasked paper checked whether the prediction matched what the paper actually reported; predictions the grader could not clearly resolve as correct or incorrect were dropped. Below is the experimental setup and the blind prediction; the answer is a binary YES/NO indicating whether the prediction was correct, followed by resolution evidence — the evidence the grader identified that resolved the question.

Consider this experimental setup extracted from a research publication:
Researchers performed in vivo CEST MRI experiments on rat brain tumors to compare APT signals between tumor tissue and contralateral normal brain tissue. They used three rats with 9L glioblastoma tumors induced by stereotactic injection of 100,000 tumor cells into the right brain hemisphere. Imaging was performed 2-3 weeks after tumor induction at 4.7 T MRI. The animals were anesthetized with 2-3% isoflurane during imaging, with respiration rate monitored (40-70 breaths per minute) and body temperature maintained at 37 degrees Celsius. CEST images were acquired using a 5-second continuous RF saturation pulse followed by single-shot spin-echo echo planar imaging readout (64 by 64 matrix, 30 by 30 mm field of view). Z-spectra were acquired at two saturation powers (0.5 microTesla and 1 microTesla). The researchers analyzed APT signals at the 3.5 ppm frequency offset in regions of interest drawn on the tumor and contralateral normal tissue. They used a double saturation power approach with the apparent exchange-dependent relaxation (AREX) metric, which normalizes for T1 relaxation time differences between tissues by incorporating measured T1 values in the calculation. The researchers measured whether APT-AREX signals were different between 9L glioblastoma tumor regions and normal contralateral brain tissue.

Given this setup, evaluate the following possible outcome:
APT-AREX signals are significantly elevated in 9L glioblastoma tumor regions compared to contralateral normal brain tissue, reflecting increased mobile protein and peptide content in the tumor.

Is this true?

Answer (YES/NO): NO